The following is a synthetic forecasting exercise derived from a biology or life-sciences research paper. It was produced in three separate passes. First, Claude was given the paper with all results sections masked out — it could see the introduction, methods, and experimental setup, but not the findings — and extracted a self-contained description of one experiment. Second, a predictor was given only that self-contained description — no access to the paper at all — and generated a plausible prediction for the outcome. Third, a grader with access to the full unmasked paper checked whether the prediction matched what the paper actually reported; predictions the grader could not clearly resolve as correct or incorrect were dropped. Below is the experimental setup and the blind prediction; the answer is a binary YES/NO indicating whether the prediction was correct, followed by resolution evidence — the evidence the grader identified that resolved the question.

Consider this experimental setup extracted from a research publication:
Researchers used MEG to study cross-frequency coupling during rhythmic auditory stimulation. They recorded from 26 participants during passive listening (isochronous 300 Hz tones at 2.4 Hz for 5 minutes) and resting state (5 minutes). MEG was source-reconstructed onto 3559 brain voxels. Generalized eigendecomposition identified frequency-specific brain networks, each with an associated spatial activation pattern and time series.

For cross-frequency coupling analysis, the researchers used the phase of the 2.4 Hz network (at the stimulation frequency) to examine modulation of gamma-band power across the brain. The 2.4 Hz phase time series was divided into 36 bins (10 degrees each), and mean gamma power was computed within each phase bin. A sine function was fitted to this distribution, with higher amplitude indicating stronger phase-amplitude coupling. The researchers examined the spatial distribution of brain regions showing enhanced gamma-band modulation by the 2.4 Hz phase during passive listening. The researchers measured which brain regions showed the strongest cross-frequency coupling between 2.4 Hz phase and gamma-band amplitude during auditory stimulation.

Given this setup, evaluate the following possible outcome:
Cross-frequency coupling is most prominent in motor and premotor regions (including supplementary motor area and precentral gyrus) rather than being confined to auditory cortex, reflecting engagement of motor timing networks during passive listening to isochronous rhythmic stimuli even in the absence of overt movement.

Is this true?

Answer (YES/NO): NO